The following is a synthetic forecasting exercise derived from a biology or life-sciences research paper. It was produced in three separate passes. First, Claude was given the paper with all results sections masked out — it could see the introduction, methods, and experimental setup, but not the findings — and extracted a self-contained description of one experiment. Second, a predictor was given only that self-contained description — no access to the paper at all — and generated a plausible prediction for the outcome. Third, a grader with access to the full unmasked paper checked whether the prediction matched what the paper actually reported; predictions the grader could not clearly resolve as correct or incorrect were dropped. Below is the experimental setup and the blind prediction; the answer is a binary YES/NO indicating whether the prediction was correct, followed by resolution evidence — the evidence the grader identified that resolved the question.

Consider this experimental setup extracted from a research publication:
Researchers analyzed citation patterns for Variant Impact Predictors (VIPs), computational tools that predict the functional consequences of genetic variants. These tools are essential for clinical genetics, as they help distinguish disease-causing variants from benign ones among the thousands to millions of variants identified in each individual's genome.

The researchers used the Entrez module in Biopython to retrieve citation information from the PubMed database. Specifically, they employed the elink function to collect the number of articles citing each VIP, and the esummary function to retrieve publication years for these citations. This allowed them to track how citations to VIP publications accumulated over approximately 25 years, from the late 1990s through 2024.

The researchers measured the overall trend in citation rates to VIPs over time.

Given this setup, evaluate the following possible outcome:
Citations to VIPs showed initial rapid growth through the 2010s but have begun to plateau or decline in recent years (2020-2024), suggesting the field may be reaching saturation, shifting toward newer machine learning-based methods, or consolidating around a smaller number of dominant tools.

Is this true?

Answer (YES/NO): NO